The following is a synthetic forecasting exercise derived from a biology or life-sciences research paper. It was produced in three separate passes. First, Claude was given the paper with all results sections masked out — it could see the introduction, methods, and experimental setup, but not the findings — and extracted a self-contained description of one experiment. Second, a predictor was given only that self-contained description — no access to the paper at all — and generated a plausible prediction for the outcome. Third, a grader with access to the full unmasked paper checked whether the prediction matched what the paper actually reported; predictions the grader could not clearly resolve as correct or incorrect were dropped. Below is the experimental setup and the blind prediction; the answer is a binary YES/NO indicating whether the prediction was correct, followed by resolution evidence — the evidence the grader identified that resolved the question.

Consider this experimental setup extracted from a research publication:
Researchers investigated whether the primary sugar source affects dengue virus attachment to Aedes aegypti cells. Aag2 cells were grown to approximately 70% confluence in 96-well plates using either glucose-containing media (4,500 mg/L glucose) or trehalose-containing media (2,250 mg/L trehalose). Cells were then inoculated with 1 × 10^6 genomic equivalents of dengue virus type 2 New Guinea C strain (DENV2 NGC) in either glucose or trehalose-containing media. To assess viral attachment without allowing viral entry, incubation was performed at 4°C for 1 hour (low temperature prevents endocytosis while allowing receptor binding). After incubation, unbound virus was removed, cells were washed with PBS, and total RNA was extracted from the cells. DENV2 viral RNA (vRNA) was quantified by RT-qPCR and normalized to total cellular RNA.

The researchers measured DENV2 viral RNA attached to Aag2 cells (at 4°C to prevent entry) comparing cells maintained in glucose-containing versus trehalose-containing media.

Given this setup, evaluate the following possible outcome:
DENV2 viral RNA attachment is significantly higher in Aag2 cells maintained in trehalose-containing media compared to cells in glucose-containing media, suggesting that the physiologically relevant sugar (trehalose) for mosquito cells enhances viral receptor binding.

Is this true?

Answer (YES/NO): NO